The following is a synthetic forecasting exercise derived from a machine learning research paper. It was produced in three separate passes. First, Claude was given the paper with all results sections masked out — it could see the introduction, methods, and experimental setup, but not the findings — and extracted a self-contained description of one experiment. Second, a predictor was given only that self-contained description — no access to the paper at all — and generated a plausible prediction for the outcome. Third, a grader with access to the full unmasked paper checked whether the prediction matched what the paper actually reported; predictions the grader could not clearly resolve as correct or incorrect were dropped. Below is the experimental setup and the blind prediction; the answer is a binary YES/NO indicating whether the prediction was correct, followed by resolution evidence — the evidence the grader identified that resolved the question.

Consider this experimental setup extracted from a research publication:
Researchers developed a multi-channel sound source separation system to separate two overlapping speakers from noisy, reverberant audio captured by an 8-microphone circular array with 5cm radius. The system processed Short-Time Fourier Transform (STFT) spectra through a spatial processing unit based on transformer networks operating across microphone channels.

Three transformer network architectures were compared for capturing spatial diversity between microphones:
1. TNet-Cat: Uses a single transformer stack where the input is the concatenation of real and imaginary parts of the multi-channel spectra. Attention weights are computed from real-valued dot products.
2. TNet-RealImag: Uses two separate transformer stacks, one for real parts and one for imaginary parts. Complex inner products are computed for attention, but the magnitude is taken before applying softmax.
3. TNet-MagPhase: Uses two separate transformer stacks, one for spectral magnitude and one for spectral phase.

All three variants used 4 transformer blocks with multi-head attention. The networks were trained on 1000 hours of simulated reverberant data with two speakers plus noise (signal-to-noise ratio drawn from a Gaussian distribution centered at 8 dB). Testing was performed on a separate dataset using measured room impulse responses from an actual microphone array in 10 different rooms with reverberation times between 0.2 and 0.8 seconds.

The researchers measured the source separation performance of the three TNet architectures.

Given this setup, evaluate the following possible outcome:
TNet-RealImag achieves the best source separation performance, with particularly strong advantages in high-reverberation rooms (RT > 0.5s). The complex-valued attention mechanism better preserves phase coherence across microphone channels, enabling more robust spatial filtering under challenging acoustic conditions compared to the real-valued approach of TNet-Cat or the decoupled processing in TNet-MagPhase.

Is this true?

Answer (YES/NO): NO